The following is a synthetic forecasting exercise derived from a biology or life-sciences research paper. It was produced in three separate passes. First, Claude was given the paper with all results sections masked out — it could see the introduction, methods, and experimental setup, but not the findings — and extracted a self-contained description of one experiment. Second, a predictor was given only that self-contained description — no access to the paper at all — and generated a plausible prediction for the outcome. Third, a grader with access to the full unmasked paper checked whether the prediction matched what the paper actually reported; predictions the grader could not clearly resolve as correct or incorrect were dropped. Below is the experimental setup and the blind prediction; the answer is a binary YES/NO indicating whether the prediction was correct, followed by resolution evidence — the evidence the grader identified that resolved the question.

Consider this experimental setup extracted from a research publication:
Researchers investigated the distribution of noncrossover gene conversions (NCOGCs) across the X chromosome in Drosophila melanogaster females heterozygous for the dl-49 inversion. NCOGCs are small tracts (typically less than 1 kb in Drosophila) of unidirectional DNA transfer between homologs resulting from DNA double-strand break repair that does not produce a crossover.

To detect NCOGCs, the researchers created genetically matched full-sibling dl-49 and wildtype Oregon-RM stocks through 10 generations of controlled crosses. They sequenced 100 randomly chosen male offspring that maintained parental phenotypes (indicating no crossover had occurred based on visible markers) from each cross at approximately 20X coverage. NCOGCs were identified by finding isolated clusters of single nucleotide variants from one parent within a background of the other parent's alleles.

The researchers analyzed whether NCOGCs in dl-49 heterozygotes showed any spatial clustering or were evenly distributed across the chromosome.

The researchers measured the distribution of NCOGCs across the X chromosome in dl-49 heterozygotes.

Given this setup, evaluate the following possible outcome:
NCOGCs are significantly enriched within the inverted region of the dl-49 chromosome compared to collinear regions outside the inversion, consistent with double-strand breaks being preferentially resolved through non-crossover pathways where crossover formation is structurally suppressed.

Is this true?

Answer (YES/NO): NO